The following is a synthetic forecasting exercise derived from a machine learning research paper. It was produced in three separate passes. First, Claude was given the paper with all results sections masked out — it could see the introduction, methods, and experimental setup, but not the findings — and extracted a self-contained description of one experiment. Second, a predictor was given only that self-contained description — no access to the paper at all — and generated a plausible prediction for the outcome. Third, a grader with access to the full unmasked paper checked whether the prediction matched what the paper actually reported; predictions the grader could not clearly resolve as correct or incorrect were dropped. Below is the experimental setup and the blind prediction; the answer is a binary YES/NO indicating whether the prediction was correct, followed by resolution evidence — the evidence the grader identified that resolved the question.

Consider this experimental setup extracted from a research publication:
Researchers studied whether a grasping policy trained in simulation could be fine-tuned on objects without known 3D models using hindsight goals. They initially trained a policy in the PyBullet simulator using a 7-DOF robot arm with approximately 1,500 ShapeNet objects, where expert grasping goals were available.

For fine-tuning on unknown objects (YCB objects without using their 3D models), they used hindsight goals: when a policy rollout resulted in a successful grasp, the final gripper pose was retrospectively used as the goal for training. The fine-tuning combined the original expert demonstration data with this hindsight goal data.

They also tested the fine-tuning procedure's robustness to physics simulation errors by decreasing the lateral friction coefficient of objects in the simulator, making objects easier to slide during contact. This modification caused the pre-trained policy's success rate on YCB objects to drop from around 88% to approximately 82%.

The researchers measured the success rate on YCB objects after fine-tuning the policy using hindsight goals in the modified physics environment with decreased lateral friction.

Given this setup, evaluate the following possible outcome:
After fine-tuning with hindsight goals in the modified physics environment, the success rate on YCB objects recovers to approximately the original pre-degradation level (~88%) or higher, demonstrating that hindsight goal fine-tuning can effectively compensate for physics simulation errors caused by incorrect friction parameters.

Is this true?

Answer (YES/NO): YES